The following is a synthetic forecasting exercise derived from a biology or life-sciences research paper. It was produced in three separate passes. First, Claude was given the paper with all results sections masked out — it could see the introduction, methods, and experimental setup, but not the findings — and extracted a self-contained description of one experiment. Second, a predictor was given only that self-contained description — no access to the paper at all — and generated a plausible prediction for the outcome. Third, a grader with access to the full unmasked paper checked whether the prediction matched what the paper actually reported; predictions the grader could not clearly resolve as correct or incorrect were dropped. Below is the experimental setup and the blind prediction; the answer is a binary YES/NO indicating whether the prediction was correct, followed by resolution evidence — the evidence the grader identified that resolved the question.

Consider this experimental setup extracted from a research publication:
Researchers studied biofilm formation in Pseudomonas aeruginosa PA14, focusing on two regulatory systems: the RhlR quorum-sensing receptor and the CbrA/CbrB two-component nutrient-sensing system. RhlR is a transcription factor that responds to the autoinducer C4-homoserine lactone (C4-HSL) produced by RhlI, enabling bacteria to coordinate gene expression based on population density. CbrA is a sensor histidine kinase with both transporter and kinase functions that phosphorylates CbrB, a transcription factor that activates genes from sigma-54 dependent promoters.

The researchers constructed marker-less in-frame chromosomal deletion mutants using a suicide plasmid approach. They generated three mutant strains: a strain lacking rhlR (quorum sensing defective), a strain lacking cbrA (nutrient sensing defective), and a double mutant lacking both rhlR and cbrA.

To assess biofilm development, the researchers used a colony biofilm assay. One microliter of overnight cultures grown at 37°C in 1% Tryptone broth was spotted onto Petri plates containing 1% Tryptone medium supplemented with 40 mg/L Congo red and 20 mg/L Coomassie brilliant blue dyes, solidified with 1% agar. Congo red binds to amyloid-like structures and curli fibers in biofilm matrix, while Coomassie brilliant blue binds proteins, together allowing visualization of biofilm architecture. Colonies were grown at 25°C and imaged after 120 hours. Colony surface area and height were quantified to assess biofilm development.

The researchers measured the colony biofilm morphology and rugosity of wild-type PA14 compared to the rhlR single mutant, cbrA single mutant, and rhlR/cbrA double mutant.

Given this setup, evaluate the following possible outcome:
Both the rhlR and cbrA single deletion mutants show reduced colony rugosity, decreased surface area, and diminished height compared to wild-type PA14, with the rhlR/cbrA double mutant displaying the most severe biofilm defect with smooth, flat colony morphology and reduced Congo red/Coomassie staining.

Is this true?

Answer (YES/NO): NO